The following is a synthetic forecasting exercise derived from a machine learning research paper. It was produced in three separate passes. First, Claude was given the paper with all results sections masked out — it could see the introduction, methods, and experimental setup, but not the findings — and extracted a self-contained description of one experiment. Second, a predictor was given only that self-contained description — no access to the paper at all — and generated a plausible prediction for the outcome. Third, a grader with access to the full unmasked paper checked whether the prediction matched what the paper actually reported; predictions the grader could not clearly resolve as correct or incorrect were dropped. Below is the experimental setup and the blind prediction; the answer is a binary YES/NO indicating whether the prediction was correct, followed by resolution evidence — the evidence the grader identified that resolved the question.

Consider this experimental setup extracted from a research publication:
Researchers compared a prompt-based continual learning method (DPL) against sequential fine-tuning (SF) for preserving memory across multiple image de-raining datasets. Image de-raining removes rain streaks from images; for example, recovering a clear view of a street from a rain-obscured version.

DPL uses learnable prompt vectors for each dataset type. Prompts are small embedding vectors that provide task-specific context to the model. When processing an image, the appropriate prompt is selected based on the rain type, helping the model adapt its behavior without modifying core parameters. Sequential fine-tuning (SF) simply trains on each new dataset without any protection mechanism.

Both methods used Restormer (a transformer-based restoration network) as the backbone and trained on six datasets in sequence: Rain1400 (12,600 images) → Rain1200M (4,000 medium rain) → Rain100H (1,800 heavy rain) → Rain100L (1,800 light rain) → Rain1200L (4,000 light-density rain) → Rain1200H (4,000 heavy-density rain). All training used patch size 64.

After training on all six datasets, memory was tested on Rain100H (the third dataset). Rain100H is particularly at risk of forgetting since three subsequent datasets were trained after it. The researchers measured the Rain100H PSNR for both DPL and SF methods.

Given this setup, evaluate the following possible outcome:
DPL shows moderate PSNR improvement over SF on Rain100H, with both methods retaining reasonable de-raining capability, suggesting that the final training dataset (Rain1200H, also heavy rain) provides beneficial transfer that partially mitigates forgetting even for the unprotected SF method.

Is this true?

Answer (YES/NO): NO